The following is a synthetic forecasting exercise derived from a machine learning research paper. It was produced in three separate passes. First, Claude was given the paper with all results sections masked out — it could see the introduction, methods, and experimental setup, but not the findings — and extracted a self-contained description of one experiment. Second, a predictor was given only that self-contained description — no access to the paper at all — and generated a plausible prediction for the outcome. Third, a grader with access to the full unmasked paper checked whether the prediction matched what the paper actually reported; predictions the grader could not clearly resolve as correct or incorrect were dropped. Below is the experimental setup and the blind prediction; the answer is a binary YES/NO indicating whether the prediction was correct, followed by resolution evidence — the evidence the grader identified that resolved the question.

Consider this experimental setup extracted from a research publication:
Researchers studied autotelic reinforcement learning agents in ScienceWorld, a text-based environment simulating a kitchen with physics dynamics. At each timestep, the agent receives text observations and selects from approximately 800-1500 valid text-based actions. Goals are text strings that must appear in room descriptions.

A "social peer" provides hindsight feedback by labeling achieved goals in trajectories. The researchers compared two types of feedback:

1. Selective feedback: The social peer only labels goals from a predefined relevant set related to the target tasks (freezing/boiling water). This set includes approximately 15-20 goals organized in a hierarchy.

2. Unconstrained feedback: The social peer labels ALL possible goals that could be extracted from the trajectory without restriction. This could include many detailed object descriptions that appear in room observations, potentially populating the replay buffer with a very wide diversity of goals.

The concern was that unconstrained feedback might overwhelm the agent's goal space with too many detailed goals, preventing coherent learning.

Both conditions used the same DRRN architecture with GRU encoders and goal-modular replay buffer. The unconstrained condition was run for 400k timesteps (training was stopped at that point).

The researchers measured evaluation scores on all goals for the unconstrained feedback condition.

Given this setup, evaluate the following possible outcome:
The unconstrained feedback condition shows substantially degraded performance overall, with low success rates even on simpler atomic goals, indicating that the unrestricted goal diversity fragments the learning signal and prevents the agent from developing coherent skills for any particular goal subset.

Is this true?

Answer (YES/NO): YES